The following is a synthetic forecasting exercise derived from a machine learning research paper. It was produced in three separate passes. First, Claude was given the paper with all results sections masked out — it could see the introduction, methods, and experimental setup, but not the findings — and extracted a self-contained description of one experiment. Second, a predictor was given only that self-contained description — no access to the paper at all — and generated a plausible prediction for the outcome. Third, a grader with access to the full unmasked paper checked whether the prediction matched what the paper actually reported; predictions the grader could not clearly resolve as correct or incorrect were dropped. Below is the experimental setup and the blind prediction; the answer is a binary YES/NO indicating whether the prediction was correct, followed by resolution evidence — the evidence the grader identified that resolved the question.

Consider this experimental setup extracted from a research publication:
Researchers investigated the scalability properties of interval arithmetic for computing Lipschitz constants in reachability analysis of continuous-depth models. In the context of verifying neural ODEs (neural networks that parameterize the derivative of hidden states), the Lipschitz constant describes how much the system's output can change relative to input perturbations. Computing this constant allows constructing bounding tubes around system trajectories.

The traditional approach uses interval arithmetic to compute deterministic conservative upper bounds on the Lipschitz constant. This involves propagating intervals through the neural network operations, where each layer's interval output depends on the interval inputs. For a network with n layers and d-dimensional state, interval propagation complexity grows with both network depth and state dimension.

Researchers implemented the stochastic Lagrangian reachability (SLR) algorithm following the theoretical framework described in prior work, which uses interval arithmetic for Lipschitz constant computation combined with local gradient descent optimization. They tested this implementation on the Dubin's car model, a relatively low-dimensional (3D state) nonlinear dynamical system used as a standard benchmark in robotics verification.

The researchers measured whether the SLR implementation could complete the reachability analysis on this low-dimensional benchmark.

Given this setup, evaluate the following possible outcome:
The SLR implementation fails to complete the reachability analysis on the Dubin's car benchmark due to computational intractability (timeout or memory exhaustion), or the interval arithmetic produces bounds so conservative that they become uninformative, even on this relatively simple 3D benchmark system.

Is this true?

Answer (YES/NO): YES